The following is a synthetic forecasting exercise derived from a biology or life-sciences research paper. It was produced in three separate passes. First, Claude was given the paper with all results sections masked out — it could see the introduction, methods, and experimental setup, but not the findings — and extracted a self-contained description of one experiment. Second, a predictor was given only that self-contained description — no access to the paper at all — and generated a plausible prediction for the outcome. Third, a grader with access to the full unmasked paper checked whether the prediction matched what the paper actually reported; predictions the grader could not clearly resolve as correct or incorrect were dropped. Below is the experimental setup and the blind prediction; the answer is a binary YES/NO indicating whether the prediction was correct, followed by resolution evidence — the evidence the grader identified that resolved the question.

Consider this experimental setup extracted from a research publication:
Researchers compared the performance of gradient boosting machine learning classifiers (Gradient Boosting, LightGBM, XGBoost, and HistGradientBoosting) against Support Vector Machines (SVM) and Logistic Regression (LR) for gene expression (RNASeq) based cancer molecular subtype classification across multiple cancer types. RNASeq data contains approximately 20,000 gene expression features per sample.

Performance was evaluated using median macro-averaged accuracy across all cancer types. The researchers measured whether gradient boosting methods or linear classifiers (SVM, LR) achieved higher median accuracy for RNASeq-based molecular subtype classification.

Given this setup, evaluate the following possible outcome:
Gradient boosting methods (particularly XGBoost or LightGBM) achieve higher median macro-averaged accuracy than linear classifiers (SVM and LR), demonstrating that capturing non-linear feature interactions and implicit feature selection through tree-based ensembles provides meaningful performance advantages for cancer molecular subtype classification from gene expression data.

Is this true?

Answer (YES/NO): NO